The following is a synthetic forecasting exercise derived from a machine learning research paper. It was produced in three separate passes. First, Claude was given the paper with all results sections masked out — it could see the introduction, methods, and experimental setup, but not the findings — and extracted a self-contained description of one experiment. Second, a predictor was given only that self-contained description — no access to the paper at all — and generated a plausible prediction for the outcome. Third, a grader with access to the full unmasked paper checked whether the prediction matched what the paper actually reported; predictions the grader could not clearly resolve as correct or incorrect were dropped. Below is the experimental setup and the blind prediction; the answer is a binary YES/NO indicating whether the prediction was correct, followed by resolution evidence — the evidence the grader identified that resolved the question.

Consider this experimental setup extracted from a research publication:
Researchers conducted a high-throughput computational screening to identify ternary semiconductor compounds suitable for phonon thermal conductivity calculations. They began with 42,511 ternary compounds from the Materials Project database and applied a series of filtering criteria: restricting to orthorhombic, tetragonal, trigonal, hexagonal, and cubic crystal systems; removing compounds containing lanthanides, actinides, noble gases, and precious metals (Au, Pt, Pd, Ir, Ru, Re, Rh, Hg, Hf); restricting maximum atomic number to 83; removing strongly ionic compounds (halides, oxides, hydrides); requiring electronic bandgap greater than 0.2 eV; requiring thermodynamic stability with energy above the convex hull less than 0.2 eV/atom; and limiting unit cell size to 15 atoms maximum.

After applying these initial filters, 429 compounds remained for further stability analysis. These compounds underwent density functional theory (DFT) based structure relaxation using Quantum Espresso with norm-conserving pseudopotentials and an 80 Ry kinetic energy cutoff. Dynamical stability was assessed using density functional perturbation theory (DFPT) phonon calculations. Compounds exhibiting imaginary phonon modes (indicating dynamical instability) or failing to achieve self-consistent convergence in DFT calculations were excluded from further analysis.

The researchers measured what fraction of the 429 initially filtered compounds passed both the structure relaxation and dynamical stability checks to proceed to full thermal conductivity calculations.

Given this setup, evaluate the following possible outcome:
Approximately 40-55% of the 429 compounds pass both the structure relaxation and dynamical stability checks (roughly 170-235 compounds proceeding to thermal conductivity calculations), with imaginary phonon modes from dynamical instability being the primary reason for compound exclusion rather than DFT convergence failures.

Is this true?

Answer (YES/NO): NO